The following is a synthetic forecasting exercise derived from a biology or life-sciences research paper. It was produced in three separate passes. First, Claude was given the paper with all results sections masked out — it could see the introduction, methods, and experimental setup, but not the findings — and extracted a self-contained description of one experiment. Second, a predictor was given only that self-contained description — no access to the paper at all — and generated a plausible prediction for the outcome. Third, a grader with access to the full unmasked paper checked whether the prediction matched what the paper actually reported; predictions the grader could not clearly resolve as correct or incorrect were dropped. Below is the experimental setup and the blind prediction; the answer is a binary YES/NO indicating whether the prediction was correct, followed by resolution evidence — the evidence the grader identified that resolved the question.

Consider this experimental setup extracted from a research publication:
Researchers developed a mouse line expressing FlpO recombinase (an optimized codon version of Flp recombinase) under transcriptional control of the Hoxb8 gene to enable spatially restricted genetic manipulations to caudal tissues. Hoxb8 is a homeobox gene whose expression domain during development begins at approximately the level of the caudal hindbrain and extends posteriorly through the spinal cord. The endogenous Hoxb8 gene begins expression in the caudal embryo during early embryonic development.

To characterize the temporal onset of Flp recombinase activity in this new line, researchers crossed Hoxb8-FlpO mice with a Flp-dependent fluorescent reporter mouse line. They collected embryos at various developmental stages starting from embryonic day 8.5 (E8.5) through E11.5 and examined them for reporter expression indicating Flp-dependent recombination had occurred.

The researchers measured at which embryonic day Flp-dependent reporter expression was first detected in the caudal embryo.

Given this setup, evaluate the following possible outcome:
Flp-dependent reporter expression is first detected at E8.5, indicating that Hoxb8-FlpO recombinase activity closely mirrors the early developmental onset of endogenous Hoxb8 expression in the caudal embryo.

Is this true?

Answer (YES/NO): NO